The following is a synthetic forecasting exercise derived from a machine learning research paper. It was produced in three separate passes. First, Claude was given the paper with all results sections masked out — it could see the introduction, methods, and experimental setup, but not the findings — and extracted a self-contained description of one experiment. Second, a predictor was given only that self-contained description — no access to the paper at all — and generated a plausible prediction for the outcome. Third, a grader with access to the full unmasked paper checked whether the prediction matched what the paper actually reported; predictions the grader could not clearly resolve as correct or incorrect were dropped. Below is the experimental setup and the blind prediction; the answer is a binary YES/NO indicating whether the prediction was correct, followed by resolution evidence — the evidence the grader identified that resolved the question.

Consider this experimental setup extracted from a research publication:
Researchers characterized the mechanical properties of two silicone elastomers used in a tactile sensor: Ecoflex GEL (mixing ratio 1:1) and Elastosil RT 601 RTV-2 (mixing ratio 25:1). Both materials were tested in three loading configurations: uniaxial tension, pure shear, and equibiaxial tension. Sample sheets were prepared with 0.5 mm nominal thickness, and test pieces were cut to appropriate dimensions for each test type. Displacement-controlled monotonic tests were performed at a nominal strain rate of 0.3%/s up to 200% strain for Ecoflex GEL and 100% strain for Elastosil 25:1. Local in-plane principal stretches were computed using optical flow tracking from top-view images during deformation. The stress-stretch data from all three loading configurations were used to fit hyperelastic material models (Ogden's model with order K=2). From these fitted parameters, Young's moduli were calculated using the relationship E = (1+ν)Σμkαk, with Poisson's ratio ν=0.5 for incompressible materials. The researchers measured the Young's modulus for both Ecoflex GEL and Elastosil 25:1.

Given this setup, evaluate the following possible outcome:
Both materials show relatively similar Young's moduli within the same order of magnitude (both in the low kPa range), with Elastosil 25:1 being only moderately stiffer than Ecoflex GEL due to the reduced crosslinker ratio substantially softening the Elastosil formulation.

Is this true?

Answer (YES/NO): NO